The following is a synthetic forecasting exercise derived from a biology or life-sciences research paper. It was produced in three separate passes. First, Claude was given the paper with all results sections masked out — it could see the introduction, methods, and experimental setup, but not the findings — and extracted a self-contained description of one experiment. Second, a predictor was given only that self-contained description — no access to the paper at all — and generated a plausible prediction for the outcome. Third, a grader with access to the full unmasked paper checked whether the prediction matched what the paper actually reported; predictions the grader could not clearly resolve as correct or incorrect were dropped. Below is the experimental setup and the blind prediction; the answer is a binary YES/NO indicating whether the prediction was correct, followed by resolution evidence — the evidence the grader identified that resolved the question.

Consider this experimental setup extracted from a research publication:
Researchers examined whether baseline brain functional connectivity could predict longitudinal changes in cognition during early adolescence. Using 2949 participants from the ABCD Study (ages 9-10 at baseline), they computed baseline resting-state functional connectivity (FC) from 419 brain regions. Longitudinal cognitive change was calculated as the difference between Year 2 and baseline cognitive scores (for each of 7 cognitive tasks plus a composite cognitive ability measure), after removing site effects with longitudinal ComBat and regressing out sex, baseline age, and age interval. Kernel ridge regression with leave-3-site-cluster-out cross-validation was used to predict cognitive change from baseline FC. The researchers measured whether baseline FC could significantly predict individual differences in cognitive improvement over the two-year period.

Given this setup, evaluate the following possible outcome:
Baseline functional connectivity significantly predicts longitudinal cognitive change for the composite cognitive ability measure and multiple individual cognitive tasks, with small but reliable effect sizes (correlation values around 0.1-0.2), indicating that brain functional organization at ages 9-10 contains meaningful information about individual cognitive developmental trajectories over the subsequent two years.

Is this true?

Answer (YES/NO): NO